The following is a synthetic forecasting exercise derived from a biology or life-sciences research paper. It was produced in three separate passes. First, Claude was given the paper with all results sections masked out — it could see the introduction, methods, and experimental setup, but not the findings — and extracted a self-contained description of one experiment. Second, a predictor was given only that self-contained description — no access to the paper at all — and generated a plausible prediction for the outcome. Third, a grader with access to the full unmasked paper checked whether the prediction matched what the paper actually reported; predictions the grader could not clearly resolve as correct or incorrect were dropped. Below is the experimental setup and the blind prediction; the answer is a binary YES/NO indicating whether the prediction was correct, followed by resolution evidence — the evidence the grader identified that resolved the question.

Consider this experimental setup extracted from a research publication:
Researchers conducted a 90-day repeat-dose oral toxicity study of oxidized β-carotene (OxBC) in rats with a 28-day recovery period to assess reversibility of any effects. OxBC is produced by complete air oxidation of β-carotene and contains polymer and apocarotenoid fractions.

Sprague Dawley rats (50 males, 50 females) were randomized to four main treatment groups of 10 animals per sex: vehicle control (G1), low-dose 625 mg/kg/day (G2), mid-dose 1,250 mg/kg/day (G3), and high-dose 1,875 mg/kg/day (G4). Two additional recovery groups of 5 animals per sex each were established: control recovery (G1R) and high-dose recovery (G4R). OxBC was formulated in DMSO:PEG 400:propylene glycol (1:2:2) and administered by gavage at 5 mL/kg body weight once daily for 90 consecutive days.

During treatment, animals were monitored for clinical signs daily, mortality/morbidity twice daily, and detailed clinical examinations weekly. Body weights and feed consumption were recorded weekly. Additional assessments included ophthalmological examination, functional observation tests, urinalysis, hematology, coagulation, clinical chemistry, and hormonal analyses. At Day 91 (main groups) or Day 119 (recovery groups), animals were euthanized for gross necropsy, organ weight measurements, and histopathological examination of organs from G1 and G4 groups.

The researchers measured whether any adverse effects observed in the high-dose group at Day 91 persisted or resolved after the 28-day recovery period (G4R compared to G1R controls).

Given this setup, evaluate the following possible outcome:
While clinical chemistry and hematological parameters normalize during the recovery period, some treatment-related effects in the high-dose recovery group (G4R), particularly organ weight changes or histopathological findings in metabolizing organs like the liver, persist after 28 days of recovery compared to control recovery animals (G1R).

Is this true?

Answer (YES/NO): NO